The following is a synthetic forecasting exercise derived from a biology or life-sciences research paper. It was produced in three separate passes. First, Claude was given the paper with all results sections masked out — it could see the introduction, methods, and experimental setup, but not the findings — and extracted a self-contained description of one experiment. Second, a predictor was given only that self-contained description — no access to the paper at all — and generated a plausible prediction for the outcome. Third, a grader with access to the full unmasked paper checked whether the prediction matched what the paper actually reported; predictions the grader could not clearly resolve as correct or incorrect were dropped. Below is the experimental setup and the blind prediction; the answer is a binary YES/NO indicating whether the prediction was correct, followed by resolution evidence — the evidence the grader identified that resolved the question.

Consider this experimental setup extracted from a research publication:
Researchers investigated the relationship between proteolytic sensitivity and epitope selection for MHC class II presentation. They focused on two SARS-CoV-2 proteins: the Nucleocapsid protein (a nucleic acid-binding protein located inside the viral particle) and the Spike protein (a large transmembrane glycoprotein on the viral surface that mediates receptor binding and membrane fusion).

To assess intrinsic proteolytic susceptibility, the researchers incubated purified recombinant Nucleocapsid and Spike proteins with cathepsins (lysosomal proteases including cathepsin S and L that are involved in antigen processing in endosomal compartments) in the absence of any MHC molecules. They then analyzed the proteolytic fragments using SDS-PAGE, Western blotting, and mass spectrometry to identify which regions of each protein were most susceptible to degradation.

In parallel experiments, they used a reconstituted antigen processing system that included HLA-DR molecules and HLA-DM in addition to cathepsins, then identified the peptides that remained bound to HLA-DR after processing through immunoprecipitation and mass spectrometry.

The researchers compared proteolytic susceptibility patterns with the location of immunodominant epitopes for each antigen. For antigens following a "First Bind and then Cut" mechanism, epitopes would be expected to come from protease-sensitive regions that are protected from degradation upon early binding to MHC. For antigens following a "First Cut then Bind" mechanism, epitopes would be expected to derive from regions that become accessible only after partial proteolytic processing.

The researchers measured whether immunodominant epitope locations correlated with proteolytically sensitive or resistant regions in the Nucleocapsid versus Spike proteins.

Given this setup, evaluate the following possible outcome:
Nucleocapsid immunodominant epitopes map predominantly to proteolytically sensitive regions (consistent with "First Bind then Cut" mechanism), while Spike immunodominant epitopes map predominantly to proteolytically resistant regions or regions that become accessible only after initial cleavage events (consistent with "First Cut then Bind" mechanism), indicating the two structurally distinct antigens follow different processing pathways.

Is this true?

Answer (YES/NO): YES